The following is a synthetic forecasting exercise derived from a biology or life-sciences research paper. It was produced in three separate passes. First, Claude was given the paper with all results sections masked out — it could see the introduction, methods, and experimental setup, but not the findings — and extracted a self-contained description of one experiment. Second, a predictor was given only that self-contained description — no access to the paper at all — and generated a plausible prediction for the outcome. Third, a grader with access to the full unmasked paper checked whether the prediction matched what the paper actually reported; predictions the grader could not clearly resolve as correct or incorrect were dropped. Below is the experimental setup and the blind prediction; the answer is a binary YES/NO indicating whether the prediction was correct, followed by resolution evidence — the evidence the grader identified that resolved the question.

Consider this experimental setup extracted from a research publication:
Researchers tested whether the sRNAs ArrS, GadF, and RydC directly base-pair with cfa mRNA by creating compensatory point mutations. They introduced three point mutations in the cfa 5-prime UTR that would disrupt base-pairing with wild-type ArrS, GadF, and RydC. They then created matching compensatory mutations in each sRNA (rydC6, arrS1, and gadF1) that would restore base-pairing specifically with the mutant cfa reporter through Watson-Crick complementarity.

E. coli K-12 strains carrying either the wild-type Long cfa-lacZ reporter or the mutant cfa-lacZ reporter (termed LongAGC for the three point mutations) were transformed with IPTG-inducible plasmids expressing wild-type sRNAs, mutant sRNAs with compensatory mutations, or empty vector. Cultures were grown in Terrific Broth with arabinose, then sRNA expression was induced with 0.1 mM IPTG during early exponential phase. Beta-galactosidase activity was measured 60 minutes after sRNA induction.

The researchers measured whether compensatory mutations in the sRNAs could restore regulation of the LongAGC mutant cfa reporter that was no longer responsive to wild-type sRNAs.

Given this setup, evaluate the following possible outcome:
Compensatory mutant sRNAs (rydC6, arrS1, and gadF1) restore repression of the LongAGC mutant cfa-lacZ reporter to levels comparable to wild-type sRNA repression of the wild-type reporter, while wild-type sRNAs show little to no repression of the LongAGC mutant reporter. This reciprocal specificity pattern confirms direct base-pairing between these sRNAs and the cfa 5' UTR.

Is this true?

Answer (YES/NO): NO